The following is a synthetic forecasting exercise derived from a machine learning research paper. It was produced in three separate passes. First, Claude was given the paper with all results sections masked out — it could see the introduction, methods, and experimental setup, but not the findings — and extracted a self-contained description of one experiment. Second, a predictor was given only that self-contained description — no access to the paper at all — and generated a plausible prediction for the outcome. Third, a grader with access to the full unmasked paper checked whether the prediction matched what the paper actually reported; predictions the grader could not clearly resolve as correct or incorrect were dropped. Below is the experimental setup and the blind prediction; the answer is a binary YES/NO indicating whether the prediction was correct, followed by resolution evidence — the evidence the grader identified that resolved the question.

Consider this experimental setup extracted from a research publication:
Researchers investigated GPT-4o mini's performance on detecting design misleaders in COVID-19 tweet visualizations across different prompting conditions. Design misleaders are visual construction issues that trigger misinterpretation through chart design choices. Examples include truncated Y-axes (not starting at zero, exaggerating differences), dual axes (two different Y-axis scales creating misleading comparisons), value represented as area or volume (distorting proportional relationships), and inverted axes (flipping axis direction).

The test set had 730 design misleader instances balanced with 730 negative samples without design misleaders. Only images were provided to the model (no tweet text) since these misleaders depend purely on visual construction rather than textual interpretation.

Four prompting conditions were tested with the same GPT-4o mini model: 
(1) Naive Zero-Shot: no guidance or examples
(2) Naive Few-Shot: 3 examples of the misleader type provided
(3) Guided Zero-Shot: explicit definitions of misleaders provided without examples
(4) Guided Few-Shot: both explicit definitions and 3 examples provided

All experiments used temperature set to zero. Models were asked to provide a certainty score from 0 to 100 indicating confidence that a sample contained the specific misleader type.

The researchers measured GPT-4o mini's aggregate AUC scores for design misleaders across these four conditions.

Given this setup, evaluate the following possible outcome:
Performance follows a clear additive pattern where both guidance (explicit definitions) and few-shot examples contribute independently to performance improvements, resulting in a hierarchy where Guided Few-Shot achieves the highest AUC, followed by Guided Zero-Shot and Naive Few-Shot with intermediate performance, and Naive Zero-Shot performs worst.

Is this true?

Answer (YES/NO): NO